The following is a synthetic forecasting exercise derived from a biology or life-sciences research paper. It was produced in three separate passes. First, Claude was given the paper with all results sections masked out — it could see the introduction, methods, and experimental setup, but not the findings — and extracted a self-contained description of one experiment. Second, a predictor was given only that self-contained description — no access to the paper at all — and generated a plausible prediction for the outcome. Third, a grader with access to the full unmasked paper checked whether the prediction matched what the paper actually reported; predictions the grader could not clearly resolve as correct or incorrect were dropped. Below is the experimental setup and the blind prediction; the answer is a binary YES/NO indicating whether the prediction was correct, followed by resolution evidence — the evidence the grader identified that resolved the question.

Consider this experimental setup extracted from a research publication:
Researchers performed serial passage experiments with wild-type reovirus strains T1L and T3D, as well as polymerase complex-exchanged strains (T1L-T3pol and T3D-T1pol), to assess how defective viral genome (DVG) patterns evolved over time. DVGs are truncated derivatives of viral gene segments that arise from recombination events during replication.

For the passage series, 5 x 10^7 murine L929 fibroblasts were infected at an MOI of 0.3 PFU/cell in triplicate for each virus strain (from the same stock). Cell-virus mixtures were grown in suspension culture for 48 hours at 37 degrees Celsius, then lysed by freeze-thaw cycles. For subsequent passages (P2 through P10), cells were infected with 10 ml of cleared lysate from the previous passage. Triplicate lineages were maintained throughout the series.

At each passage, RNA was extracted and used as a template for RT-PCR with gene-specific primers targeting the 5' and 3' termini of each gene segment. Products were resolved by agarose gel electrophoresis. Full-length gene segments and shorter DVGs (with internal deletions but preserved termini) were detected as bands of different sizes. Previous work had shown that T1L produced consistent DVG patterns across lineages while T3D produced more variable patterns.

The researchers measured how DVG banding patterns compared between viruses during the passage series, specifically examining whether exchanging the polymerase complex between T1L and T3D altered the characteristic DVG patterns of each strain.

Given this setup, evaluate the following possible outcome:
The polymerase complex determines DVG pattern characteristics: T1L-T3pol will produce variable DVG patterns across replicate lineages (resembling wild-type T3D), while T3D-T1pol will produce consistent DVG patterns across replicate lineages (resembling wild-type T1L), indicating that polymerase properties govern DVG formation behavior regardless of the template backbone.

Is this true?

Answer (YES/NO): NO